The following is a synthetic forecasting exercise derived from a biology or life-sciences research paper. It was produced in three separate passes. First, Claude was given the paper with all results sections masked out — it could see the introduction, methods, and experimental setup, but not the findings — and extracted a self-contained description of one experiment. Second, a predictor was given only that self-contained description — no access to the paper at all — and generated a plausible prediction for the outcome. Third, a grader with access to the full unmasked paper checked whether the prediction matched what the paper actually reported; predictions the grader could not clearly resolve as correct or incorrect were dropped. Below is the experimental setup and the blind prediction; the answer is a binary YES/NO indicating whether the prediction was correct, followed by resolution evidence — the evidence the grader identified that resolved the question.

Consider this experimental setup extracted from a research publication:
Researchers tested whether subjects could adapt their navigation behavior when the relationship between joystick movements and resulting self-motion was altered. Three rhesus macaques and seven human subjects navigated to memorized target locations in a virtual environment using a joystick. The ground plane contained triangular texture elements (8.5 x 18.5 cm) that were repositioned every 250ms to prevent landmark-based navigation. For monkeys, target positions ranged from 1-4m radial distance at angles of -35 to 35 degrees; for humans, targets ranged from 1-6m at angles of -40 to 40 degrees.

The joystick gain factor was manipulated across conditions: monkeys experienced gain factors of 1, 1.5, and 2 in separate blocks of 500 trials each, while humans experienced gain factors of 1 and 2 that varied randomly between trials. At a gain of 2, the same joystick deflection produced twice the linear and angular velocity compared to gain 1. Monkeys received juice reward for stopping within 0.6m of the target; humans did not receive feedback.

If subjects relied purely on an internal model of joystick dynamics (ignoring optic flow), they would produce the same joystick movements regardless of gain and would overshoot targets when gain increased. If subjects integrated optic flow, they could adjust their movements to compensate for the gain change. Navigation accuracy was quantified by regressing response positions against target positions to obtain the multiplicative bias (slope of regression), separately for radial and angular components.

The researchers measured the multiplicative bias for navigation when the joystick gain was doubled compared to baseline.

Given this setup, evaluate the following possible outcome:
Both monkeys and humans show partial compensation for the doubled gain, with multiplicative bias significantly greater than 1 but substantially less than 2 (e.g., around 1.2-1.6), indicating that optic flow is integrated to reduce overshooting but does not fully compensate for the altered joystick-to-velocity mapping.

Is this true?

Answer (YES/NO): NO